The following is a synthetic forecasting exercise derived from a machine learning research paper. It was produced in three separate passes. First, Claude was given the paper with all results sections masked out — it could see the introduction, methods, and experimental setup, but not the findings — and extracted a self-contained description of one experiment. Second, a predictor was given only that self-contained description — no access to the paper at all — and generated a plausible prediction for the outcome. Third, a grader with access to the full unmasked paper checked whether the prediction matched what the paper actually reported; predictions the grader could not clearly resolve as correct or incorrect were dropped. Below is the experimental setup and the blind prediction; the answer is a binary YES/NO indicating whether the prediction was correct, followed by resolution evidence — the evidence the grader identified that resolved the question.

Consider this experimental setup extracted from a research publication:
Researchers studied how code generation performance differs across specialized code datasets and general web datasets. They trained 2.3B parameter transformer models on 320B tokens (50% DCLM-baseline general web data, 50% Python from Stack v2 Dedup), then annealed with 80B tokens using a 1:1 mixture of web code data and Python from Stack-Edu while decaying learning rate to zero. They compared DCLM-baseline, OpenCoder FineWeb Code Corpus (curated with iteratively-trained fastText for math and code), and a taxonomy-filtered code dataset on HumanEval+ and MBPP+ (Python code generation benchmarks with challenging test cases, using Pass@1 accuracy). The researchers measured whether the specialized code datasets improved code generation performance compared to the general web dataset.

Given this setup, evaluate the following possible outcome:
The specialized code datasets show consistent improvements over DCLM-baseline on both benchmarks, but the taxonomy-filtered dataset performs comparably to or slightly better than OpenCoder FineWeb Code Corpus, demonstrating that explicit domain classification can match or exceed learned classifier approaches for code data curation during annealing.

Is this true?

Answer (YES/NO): NO